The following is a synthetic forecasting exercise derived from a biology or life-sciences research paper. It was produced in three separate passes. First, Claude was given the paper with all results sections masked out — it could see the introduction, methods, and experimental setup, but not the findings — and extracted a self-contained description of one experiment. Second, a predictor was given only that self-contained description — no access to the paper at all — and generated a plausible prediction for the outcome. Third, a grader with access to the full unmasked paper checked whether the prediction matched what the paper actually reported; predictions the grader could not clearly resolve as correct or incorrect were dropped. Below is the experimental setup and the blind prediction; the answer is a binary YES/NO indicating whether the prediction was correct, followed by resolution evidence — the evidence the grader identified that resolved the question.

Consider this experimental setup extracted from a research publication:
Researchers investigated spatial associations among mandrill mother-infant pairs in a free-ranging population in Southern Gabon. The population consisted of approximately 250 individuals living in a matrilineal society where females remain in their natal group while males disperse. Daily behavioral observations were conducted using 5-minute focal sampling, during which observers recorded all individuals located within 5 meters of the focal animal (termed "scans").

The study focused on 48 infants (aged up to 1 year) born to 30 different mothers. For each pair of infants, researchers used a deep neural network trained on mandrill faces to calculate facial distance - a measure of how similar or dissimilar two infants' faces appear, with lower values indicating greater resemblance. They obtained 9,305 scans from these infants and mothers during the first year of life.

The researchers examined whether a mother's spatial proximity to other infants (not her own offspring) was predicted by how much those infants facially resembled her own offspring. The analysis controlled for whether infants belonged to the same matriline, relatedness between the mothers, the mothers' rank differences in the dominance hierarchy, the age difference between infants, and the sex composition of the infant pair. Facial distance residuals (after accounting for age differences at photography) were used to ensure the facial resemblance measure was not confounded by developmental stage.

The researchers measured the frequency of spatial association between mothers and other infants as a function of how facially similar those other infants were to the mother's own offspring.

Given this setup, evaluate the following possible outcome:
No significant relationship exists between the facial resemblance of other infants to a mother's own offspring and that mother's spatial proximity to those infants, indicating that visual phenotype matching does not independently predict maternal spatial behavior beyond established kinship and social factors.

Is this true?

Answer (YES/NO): NO